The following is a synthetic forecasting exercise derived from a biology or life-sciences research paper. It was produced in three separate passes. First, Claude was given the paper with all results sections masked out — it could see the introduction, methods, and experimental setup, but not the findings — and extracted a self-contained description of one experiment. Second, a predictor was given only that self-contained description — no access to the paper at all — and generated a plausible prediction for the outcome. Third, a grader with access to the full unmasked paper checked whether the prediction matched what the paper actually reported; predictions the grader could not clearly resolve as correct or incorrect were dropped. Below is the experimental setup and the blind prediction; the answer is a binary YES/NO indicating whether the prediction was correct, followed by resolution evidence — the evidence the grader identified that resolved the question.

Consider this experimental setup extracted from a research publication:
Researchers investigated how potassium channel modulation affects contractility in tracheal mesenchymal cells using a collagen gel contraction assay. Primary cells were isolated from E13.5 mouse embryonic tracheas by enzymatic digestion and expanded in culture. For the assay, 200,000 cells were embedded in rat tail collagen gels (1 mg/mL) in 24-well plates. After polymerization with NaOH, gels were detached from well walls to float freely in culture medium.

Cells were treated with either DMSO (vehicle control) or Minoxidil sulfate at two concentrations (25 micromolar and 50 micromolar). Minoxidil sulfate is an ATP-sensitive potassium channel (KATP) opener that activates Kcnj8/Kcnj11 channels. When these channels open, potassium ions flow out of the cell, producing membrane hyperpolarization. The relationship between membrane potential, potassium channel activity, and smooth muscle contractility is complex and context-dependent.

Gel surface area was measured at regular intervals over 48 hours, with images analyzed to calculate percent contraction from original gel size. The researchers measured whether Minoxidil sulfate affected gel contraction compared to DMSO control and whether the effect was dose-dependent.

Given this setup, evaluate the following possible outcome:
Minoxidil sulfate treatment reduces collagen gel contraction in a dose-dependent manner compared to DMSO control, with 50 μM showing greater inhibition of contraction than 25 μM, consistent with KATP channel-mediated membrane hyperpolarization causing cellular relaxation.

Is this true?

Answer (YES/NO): NO